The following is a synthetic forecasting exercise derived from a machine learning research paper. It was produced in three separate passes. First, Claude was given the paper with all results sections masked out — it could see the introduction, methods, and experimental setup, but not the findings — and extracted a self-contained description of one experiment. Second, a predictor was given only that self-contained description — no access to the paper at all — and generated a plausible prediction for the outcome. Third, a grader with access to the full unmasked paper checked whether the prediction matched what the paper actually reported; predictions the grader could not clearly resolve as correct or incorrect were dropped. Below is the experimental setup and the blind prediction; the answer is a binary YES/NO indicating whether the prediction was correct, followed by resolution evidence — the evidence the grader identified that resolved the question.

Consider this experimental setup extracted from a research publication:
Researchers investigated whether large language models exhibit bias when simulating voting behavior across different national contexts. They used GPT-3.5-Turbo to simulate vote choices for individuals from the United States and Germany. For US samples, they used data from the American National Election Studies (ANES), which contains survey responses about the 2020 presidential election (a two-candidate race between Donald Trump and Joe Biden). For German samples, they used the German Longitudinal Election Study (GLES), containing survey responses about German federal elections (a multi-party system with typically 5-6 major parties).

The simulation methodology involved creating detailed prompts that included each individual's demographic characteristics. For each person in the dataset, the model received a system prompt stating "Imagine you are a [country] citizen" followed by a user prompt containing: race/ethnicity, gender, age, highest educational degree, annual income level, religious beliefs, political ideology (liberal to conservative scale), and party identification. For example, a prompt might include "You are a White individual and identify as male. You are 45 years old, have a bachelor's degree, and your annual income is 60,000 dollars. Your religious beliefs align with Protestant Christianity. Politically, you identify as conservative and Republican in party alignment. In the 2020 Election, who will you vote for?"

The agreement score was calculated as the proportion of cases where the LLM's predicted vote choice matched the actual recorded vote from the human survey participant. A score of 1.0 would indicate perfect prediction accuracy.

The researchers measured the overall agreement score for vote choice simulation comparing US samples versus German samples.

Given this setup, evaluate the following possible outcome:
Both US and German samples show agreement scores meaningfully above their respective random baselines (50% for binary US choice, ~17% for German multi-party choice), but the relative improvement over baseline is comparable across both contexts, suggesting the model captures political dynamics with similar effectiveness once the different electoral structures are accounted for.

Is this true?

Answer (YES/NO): NO